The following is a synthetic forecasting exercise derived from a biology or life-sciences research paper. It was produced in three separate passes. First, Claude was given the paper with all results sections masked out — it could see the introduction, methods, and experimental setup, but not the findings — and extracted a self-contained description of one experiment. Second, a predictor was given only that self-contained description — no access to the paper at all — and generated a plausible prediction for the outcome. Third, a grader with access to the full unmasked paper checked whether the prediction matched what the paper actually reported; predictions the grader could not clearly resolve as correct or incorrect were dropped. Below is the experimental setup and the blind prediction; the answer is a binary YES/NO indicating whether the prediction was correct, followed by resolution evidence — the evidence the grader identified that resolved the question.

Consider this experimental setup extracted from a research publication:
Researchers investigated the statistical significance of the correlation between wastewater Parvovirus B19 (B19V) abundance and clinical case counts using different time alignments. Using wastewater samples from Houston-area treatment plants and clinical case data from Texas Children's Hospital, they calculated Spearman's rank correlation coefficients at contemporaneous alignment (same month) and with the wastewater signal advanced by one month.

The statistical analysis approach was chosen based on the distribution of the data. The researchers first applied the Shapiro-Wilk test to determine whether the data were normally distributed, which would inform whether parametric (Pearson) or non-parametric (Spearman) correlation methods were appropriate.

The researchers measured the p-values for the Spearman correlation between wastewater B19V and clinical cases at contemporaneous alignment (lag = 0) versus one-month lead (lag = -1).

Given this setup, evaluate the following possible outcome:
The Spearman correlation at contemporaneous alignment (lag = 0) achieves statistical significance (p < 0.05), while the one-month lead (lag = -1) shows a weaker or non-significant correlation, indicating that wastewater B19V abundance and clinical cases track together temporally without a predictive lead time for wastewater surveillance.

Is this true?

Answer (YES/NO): NO